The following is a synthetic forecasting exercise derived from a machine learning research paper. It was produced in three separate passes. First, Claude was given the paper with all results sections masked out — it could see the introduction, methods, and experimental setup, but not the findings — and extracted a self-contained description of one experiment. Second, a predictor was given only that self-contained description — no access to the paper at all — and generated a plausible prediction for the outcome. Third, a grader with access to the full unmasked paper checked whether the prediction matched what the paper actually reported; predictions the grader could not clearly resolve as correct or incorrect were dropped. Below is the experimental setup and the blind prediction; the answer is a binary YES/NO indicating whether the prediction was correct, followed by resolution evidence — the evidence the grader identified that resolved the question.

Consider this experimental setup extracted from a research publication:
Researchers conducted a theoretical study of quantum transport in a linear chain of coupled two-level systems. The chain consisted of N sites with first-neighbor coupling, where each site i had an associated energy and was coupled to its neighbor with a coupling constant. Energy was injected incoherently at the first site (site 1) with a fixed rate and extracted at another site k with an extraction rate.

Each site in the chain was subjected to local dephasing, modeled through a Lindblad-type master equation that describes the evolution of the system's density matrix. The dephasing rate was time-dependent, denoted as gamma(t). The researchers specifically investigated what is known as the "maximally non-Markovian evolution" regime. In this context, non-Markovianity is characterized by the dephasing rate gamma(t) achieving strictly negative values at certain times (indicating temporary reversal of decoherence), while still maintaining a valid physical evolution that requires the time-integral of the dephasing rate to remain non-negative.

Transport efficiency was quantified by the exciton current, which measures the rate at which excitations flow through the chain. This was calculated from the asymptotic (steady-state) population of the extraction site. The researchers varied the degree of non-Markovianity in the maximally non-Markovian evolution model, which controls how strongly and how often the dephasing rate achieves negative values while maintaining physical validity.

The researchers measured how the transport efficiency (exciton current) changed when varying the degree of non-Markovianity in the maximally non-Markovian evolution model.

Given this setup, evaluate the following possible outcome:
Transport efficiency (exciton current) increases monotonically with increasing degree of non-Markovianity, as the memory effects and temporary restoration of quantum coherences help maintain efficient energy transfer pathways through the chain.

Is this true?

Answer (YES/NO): NO